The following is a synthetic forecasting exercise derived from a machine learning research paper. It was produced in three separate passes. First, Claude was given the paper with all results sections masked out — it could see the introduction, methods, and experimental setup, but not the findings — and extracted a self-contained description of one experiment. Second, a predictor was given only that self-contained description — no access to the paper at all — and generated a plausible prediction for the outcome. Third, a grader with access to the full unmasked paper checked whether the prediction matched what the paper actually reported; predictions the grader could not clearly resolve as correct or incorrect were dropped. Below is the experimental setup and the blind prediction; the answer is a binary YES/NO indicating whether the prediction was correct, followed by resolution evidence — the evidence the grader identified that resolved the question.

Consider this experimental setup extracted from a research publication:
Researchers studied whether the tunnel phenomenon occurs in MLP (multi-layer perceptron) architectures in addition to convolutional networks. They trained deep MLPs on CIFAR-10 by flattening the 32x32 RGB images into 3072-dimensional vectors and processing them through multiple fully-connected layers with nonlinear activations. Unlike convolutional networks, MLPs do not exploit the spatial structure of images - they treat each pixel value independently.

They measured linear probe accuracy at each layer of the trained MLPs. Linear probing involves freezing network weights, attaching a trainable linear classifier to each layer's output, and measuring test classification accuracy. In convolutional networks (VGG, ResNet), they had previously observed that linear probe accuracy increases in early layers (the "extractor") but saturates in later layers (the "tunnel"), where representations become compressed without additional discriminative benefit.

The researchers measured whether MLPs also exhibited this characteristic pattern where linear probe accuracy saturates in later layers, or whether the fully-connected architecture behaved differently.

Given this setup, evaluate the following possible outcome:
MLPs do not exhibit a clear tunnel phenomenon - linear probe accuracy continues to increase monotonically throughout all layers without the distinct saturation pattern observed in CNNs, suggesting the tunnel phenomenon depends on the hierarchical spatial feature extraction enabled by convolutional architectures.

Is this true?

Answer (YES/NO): NO